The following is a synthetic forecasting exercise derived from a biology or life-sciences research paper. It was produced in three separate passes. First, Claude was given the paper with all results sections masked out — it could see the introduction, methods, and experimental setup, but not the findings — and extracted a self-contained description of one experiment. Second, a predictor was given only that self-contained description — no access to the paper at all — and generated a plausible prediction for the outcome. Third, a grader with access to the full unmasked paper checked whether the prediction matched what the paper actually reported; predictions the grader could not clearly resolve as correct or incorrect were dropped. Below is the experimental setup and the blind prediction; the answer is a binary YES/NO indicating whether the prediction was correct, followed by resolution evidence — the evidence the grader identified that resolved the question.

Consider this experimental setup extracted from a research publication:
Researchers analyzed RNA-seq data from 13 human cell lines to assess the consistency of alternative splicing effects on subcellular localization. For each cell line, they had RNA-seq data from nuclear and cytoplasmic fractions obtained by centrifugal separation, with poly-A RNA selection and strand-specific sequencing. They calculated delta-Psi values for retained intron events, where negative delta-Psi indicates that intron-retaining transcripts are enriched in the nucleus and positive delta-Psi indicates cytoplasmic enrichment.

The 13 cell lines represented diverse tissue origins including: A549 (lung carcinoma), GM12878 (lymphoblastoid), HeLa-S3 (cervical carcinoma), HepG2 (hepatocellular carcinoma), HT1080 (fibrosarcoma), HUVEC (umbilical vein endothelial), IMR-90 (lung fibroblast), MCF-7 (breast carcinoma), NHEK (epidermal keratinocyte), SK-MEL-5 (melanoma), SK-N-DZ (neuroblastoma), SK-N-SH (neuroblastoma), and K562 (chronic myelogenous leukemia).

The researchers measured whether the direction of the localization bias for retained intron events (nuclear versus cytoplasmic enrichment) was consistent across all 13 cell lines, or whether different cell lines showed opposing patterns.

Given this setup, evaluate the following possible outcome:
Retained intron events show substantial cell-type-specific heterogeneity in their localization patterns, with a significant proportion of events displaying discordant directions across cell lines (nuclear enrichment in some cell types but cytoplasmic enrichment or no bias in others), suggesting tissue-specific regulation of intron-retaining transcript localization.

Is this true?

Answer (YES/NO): NO